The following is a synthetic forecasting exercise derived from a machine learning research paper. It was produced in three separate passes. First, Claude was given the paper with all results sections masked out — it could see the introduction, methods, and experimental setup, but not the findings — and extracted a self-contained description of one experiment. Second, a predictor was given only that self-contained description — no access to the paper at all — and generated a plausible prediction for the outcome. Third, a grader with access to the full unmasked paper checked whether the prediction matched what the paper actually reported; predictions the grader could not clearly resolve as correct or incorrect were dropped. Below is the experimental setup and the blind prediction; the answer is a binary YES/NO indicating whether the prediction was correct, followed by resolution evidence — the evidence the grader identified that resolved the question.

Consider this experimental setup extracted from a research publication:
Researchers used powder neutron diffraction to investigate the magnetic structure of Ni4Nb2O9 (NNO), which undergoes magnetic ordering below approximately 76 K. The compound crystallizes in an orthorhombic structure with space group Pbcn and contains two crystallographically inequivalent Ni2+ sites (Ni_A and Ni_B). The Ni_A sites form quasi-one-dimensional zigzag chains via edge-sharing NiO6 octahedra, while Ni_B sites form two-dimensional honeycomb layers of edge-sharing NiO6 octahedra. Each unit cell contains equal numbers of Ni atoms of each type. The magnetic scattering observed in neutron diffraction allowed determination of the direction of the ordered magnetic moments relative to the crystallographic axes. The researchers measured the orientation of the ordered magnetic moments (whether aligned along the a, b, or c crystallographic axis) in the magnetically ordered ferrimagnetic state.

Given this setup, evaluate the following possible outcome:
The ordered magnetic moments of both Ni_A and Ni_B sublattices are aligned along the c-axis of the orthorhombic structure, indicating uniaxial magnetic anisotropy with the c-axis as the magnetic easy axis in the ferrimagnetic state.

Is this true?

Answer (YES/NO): NO